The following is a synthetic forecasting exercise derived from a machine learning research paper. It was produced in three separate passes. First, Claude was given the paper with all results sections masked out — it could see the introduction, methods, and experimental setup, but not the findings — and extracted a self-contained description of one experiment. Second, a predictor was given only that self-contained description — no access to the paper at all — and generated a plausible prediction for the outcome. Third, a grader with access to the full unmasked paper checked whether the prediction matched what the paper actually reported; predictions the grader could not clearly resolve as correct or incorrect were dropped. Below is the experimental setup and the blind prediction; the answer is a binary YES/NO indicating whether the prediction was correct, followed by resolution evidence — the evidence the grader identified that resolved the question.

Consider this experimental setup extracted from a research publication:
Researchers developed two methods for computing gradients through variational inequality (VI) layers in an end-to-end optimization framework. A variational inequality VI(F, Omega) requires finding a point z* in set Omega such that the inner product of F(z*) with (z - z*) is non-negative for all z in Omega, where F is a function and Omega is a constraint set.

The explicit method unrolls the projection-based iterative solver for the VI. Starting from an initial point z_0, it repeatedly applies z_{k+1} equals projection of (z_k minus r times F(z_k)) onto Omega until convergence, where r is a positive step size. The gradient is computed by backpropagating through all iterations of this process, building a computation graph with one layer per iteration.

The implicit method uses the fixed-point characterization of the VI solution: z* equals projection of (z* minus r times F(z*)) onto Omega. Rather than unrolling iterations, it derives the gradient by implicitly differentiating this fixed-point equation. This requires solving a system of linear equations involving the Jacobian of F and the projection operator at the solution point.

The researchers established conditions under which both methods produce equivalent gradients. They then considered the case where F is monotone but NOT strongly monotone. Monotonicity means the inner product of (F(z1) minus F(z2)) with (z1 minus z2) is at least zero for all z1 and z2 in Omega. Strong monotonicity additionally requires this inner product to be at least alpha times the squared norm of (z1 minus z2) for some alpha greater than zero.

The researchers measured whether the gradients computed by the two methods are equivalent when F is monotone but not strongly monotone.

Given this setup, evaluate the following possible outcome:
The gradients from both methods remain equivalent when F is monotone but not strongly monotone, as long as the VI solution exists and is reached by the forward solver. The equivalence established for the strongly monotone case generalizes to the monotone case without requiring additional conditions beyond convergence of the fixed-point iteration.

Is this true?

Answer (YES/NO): NO